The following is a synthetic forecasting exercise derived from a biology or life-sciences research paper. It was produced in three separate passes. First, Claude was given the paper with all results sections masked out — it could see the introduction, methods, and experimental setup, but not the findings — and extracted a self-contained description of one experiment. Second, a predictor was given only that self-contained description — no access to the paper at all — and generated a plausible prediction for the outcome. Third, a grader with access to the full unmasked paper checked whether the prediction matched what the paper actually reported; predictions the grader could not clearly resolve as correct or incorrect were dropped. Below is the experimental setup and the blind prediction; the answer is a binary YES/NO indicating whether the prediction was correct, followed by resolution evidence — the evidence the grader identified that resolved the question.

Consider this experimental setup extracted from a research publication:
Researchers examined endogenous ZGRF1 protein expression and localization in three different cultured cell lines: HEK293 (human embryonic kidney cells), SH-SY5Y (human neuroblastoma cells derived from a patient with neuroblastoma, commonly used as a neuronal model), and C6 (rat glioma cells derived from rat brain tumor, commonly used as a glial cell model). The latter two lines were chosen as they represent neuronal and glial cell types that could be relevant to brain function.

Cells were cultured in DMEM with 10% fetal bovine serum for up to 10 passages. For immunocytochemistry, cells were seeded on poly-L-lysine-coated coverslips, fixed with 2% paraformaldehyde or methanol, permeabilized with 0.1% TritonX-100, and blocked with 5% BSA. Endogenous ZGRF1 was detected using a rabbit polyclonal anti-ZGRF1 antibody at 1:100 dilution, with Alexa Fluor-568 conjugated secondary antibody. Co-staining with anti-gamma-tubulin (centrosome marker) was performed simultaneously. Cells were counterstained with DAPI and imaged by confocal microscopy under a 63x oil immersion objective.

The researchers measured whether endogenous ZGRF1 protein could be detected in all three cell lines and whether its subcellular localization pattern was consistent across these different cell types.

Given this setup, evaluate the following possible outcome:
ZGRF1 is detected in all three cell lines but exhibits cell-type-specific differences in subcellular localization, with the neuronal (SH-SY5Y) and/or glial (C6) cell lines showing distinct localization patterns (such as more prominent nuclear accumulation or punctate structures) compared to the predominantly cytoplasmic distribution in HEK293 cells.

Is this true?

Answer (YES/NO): NO